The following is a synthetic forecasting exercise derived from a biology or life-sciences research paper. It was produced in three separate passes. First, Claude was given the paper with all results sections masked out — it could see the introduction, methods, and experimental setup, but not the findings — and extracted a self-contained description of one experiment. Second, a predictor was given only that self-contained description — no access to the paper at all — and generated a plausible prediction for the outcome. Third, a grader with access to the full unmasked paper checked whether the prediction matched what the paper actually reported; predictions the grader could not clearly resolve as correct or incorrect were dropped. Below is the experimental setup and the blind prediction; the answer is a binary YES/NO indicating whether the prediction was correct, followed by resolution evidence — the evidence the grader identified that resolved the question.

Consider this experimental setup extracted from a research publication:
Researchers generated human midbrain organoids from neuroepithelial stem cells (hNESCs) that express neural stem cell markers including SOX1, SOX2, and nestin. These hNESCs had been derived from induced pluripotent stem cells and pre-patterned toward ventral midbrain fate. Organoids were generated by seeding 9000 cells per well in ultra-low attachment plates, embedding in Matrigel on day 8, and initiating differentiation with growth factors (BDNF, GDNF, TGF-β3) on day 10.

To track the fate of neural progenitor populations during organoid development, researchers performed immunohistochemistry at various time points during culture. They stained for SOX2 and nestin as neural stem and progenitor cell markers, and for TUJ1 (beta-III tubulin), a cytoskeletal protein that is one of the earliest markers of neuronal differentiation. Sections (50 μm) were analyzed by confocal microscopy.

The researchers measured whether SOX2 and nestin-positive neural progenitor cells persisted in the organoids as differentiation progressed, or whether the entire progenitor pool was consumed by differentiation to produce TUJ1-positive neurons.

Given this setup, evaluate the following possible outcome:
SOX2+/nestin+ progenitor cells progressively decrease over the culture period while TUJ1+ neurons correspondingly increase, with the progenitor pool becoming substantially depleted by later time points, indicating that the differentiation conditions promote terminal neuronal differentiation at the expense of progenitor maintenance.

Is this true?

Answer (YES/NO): NO